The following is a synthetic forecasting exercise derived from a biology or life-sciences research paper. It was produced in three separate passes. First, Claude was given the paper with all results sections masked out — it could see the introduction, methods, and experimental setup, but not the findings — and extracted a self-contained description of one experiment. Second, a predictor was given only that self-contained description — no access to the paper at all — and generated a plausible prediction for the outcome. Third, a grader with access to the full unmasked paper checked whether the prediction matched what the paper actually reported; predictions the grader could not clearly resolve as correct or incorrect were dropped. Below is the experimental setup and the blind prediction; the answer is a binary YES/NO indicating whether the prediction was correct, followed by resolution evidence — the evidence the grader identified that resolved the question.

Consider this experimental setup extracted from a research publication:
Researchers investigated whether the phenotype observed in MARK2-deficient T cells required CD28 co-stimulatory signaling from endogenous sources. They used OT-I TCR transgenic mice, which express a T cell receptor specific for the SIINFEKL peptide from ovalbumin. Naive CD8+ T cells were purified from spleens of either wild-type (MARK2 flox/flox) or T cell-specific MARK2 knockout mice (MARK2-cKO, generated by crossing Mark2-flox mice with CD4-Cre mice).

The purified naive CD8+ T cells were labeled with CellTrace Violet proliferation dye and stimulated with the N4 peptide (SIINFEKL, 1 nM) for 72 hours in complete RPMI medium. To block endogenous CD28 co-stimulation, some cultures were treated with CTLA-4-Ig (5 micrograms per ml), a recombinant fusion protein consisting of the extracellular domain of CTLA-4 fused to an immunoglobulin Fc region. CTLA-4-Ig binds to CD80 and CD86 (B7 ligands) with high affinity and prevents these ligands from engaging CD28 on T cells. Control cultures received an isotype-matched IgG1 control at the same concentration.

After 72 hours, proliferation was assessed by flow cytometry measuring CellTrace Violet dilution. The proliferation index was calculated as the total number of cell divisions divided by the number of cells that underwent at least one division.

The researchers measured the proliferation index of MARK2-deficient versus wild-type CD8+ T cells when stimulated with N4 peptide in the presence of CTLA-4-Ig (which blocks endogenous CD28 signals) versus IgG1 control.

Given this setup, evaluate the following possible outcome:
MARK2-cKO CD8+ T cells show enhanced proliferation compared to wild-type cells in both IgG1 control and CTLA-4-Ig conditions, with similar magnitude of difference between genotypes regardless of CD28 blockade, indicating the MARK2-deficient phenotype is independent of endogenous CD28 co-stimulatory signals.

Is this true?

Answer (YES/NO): NO